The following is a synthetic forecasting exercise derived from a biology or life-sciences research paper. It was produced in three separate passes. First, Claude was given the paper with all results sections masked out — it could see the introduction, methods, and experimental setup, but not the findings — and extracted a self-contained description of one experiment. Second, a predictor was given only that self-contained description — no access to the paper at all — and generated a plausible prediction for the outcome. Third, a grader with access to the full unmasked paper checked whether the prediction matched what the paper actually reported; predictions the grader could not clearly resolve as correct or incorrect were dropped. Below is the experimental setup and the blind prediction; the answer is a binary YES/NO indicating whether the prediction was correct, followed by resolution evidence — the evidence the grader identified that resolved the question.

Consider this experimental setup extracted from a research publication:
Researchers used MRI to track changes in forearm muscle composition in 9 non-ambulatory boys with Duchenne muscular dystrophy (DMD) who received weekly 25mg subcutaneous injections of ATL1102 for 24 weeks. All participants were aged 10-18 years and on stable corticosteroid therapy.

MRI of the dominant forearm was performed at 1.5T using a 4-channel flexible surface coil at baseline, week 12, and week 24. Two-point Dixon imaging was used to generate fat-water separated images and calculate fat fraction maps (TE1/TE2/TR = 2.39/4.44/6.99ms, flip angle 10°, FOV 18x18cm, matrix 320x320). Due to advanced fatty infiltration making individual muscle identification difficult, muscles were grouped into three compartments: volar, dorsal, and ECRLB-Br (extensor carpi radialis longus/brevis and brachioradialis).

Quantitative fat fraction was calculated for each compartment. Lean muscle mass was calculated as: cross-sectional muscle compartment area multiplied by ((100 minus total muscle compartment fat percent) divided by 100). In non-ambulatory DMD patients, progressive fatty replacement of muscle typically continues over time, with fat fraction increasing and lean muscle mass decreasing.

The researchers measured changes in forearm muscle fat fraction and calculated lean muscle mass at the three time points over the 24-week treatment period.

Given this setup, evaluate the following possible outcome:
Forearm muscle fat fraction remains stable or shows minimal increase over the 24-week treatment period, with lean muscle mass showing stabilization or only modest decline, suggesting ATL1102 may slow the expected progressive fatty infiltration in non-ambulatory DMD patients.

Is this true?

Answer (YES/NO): YES